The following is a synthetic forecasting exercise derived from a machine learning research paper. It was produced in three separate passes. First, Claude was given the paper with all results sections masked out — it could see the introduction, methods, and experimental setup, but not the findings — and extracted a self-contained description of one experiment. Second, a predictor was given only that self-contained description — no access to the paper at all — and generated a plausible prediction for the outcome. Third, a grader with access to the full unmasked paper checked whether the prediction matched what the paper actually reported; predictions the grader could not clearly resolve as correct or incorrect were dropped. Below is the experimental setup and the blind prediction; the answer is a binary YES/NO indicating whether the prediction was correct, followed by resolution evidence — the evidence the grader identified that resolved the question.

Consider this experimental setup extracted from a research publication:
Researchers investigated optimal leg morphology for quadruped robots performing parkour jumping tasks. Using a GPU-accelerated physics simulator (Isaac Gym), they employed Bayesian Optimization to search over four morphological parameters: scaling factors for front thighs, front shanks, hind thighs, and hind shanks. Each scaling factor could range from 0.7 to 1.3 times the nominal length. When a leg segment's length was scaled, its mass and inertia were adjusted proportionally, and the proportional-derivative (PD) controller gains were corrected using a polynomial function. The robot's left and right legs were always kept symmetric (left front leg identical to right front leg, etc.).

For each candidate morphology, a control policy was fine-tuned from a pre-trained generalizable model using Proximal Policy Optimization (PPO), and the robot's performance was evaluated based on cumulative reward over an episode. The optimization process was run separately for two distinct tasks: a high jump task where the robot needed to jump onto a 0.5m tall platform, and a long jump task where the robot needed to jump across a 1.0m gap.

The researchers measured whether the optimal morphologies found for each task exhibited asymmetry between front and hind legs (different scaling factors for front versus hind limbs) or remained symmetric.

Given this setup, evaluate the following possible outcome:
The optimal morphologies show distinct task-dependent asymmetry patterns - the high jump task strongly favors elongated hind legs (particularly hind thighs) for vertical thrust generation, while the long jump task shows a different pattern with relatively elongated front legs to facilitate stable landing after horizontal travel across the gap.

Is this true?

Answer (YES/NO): NO